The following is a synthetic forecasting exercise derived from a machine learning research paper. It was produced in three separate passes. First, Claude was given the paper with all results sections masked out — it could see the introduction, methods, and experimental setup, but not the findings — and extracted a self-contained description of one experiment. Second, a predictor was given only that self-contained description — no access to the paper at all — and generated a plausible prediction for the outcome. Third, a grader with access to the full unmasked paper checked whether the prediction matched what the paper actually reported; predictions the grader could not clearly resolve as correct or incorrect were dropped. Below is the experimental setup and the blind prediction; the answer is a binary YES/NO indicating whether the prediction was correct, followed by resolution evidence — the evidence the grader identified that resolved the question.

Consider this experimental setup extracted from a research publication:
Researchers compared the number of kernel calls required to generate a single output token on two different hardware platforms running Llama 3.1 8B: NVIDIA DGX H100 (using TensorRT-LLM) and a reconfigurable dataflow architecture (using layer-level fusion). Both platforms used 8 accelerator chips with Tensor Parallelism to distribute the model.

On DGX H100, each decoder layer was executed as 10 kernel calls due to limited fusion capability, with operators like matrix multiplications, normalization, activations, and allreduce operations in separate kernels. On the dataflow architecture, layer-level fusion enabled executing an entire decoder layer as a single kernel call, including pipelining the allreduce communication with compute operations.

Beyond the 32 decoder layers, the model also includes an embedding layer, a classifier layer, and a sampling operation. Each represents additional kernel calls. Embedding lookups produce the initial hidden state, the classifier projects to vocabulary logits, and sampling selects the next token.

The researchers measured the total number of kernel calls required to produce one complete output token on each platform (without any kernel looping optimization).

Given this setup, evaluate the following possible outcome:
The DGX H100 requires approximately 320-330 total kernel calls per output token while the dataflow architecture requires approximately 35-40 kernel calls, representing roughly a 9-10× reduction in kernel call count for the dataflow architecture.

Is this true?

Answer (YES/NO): YES